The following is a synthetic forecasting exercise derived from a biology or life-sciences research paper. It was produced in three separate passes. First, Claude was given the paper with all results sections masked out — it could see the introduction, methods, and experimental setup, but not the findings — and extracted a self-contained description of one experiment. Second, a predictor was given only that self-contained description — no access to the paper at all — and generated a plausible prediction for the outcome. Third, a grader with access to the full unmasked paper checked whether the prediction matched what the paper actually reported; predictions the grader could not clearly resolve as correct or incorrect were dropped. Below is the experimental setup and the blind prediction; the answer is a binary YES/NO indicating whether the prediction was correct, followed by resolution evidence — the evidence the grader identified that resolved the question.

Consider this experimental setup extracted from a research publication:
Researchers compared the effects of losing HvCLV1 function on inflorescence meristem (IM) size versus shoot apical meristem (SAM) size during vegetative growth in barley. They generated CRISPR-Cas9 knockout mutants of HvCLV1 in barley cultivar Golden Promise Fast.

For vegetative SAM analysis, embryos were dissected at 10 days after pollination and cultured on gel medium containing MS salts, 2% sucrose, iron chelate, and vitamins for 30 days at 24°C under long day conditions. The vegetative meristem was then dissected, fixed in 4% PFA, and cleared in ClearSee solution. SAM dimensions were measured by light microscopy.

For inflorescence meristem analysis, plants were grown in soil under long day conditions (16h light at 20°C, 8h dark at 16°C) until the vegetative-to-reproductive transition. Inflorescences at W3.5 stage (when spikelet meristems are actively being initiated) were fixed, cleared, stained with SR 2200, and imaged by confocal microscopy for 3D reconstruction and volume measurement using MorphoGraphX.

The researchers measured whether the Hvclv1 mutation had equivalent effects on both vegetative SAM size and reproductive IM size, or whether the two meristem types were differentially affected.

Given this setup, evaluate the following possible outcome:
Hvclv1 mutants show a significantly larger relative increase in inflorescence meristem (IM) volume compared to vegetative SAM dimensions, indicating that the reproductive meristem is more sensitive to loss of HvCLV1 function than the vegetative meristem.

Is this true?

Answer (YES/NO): YES